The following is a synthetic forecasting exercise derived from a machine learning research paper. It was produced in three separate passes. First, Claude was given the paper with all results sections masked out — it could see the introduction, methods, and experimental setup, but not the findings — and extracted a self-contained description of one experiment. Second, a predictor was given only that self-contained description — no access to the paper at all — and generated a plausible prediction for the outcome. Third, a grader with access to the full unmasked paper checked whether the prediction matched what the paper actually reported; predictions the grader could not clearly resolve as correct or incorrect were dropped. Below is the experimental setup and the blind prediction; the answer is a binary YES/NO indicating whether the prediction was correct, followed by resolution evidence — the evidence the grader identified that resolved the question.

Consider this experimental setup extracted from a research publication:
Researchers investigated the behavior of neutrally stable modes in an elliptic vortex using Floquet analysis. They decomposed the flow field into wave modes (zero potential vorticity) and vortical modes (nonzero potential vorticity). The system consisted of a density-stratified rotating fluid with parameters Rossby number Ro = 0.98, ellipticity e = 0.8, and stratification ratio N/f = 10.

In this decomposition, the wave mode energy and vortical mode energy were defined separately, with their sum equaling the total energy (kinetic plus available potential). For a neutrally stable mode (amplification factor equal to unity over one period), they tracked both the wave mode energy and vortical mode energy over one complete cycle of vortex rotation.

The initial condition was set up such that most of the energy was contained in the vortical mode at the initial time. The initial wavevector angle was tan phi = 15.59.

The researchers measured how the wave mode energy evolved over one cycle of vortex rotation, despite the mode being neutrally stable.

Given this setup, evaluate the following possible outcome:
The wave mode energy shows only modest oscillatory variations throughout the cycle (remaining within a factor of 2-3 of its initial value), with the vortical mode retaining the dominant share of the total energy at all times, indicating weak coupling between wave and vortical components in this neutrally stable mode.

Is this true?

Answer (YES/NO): NO